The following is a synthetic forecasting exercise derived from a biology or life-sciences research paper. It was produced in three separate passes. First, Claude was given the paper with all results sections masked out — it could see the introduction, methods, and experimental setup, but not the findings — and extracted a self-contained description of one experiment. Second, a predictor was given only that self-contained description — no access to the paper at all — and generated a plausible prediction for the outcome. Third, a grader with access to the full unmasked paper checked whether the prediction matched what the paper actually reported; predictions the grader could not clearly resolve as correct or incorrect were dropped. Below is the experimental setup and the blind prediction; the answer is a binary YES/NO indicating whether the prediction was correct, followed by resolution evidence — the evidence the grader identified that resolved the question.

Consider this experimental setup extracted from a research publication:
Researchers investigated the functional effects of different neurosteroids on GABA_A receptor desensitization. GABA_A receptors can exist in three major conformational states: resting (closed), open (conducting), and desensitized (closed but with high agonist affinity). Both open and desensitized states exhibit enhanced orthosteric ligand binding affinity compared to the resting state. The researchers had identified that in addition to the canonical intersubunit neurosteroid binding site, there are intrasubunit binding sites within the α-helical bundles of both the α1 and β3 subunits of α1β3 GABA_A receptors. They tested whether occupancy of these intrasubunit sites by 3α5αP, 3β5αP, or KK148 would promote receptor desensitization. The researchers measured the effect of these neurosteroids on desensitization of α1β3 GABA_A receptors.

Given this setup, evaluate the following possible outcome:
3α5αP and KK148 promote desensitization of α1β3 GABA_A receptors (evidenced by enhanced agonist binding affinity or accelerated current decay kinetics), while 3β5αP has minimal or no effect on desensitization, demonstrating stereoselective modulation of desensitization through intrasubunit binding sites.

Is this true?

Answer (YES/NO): NO